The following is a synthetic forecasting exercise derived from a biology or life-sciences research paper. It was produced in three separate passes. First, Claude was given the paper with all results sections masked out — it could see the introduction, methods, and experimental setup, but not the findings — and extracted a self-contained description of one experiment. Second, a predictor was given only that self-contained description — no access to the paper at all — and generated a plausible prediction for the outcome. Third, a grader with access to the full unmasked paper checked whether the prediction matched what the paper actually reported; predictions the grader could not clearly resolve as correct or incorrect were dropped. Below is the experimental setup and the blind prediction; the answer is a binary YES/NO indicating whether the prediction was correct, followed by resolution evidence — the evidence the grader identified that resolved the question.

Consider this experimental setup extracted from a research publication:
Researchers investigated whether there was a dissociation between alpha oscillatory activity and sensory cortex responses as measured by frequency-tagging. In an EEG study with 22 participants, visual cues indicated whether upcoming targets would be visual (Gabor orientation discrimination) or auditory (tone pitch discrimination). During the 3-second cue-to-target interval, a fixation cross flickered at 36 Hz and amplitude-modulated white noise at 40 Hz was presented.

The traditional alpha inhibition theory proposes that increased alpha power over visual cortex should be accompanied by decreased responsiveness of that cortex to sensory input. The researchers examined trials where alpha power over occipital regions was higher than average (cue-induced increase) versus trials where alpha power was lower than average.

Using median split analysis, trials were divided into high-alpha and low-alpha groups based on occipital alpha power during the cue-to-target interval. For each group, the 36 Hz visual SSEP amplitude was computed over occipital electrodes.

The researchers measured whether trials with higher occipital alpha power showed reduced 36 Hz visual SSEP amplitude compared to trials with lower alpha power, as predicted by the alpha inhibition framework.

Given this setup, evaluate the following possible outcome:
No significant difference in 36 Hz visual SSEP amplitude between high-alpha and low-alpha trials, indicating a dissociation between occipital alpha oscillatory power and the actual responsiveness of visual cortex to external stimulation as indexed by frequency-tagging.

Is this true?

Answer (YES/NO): NO